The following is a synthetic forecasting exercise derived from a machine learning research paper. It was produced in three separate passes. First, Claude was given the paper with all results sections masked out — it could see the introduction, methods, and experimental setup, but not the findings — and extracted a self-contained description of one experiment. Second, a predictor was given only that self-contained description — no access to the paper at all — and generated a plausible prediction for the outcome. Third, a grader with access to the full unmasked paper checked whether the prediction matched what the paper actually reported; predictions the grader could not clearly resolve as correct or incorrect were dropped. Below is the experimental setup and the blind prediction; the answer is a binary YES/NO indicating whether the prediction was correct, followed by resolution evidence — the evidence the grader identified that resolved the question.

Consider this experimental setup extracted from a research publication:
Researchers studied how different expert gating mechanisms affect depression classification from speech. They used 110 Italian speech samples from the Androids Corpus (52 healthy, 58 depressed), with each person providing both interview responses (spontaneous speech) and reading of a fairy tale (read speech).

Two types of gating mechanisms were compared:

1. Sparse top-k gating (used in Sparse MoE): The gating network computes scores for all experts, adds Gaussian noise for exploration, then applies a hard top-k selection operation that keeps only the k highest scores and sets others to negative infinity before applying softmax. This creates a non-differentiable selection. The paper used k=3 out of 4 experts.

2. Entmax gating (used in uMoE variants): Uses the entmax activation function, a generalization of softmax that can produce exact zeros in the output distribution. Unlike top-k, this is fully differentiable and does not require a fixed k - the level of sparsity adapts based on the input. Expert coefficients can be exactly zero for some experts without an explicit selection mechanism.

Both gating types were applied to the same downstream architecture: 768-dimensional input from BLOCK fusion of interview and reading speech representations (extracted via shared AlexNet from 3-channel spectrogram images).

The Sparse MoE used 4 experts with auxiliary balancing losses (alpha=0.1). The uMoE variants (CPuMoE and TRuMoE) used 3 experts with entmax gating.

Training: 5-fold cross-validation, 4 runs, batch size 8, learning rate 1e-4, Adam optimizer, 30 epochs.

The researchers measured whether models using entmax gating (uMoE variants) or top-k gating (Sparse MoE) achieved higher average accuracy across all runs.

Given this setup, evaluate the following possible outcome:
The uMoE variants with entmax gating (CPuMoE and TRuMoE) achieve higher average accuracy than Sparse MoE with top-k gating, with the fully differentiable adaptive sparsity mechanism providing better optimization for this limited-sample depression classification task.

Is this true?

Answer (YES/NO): YES